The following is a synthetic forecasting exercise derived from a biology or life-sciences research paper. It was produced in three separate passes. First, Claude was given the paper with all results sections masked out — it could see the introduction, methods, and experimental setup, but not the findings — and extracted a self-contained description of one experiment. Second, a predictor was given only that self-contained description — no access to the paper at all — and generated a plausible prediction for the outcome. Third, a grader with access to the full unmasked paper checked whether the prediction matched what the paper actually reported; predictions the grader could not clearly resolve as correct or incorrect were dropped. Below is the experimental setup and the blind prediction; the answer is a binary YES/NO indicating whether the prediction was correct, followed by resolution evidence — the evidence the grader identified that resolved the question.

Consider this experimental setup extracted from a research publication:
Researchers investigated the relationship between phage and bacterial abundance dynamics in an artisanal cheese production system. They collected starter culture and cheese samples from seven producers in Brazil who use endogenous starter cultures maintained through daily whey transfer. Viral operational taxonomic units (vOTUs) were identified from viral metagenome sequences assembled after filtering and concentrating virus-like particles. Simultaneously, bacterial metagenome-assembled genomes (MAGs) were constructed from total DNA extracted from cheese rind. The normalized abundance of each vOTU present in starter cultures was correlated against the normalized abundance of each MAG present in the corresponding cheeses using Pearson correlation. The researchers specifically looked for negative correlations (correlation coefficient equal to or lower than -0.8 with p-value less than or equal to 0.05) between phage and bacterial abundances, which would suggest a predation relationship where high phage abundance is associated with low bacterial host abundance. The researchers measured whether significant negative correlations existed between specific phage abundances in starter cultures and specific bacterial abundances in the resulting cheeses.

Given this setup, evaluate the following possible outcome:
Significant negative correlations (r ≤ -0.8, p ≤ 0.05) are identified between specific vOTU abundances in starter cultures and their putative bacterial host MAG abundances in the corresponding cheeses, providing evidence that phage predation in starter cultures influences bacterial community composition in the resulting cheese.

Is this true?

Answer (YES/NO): YES